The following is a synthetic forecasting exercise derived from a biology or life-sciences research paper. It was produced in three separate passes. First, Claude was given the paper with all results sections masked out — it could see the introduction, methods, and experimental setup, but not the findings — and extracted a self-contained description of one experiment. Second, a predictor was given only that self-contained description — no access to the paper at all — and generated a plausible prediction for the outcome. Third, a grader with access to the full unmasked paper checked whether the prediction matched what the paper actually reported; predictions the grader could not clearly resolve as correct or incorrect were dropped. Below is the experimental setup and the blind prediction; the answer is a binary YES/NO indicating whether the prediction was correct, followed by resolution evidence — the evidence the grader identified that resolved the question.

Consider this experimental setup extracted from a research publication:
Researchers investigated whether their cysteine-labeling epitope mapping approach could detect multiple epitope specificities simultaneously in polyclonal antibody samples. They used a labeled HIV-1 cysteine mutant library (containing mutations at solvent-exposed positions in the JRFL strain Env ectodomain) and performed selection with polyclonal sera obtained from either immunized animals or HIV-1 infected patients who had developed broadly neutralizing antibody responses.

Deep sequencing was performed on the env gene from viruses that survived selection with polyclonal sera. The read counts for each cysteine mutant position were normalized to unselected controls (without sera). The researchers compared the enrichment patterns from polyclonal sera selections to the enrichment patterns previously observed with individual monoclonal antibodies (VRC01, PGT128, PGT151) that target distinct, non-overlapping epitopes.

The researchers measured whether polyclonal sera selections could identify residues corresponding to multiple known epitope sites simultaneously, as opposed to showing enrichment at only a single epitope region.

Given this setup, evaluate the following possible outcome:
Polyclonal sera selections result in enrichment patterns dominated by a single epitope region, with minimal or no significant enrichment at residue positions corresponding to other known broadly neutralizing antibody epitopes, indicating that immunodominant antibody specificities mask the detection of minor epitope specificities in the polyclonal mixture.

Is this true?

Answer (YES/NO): NO